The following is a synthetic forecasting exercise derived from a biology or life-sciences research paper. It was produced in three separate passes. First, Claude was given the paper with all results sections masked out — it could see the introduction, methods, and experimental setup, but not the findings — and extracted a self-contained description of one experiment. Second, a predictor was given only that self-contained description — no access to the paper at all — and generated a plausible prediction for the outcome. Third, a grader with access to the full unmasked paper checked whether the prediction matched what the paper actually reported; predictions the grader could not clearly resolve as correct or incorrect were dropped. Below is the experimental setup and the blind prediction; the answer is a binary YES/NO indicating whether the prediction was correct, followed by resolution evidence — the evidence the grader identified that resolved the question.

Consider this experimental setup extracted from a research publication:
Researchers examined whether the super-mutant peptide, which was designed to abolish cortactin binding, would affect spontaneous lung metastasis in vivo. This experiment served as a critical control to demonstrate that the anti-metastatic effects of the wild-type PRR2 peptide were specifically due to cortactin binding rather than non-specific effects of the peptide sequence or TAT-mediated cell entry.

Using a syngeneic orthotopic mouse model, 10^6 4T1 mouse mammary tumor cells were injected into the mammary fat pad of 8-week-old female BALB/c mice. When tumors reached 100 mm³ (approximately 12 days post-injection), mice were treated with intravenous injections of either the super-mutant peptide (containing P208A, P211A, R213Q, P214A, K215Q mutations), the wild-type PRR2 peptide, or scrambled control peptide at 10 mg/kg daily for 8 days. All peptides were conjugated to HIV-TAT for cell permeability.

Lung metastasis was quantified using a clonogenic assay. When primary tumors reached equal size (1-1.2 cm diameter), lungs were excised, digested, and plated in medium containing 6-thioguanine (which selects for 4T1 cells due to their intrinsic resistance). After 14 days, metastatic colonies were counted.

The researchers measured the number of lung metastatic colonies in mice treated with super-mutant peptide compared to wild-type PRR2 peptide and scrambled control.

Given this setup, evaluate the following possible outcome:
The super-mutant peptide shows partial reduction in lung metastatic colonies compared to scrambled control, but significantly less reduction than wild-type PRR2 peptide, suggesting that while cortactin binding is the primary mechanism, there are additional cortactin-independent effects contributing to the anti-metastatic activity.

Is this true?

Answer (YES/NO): NO